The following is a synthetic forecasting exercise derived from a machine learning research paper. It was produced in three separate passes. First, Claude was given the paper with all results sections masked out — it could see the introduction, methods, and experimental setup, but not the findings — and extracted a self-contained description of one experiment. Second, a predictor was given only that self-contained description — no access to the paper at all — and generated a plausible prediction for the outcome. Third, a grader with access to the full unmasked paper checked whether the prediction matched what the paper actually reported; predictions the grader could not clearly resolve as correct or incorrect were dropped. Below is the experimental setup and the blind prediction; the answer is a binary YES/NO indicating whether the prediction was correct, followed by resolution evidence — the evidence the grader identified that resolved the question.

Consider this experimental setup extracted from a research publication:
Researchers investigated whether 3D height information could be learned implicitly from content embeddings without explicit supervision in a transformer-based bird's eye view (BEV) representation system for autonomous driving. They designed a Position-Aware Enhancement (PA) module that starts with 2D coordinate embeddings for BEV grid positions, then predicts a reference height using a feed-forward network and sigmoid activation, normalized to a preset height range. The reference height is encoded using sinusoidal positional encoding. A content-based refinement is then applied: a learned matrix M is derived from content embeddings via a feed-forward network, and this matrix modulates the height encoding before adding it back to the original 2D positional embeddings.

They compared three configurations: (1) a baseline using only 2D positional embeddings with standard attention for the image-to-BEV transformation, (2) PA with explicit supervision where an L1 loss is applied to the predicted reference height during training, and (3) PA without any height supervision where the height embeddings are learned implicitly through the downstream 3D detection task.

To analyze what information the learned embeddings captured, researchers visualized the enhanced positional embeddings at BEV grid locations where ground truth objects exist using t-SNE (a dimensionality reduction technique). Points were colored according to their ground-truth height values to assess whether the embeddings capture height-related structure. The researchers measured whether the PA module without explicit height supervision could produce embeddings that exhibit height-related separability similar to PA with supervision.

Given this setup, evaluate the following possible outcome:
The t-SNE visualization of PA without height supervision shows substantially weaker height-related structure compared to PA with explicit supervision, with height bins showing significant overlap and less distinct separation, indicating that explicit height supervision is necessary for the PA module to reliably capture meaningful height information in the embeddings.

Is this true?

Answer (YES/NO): NO